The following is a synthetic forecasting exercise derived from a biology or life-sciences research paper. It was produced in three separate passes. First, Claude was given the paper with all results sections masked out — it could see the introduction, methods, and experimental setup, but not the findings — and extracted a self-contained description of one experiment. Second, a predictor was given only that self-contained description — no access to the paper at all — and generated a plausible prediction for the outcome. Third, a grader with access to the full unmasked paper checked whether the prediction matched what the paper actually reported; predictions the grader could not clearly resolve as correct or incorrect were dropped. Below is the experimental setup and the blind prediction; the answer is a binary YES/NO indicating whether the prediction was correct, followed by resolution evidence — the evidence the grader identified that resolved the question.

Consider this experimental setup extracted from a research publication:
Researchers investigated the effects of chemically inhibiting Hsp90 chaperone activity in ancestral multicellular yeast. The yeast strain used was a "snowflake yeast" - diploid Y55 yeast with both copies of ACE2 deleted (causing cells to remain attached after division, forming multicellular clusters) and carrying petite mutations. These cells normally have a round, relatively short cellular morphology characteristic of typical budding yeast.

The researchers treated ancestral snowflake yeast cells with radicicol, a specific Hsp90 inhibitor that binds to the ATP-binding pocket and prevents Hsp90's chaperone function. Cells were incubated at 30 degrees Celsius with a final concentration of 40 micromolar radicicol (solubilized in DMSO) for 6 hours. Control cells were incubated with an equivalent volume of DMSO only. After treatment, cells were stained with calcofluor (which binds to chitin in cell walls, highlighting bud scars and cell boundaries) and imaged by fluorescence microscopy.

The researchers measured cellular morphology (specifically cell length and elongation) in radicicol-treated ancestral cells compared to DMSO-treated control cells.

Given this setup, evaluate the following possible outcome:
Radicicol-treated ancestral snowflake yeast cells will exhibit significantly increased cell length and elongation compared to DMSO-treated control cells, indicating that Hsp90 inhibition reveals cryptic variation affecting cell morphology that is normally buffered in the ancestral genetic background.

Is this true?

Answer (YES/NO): NO